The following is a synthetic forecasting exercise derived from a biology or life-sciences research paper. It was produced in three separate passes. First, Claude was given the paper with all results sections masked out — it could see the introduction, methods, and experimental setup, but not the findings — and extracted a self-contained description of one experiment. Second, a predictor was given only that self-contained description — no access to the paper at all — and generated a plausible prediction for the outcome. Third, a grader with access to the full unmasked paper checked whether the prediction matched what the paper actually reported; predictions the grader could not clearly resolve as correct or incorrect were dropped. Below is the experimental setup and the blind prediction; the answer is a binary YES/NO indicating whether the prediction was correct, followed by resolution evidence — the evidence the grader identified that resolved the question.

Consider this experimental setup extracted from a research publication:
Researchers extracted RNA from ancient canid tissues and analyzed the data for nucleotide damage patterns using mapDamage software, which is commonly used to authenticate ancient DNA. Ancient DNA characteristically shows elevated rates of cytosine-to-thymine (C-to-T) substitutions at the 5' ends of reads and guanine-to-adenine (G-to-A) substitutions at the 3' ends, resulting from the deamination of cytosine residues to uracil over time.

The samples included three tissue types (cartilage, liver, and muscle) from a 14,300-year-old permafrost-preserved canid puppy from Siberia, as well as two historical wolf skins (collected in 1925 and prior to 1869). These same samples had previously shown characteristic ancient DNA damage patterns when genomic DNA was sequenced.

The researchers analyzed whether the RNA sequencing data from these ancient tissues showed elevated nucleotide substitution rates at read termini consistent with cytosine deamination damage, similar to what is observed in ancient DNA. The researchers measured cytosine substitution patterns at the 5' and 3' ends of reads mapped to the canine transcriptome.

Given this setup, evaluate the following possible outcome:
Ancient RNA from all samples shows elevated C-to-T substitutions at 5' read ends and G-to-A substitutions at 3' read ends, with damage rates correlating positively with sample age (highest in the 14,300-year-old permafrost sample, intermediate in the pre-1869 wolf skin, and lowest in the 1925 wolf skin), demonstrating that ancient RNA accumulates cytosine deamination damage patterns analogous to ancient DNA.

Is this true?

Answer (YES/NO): NO